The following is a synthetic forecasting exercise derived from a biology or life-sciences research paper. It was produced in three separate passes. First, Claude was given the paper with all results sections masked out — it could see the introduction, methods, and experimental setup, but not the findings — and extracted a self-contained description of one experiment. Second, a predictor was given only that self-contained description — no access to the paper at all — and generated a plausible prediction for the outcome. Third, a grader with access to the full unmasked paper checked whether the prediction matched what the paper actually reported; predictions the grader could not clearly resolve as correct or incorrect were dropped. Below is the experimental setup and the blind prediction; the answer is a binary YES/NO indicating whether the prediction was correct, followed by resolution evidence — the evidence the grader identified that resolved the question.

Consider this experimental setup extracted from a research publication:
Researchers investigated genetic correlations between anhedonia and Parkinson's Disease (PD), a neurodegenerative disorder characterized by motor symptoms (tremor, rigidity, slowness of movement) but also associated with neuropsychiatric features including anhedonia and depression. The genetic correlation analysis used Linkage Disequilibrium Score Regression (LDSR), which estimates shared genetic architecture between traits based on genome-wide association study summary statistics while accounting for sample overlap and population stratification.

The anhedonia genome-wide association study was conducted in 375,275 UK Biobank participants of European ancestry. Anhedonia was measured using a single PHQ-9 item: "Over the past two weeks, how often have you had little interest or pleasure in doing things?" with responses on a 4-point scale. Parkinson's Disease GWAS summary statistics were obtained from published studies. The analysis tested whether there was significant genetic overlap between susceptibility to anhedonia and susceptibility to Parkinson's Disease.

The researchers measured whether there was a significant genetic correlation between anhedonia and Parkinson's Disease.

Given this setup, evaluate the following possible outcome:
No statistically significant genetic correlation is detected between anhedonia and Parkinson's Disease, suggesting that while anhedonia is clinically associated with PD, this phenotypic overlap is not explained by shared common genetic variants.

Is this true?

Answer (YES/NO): YES